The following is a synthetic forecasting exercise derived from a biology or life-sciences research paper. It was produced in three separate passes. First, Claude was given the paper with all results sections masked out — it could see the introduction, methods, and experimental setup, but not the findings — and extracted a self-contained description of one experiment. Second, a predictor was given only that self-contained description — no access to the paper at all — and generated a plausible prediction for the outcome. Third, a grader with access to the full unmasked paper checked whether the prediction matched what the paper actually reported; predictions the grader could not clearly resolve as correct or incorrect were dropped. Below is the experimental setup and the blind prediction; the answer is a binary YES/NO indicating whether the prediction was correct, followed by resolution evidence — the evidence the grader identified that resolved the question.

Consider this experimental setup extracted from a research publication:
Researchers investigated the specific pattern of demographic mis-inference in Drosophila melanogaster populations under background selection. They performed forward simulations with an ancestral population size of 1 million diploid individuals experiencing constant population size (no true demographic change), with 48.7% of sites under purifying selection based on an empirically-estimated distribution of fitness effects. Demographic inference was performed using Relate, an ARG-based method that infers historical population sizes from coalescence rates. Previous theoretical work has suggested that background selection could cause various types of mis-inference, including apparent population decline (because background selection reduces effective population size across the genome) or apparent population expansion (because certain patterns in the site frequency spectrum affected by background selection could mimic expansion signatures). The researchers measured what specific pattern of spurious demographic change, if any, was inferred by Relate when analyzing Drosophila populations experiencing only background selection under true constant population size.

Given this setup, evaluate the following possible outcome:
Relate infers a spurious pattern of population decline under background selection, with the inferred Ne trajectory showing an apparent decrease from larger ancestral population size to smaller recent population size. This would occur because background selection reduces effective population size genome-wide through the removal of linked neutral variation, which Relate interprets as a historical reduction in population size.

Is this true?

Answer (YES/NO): NO